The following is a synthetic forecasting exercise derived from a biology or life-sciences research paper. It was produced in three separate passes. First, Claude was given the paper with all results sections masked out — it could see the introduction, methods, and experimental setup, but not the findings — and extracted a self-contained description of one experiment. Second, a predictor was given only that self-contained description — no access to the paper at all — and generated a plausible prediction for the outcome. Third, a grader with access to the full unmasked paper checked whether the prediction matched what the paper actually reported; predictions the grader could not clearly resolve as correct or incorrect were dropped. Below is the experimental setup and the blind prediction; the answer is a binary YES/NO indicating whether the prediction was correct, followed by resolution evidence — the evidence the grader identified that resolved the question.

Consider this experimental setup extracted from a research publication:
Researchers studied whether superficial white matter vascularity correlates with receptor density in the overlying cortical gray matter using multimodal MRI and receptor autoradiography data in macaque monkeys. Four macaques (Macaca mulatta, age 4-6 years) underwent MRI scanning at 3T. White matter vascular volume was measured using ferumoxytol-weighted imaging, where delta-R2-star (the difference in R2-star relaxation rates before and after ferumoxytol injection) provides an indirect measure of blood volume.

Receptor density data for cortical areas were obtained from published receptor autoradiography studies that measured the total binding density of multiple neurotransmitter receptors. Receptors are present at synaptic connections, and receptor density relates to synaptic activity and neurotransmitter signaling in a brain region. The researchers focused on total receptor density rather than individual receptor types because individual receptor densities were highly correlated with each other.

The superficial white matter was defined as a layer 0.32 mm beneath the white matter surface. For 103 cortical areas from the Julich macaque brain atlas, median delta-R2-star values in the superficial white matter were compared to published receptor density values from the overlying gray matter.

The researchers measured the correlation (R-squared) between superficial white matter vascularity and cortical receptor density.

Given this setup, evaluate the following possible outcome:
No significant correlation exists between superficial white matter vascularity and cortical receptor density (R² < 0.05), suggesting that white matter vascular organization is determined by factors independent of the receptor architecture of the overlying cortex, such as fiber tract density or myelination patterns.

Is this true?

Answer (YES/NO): NO